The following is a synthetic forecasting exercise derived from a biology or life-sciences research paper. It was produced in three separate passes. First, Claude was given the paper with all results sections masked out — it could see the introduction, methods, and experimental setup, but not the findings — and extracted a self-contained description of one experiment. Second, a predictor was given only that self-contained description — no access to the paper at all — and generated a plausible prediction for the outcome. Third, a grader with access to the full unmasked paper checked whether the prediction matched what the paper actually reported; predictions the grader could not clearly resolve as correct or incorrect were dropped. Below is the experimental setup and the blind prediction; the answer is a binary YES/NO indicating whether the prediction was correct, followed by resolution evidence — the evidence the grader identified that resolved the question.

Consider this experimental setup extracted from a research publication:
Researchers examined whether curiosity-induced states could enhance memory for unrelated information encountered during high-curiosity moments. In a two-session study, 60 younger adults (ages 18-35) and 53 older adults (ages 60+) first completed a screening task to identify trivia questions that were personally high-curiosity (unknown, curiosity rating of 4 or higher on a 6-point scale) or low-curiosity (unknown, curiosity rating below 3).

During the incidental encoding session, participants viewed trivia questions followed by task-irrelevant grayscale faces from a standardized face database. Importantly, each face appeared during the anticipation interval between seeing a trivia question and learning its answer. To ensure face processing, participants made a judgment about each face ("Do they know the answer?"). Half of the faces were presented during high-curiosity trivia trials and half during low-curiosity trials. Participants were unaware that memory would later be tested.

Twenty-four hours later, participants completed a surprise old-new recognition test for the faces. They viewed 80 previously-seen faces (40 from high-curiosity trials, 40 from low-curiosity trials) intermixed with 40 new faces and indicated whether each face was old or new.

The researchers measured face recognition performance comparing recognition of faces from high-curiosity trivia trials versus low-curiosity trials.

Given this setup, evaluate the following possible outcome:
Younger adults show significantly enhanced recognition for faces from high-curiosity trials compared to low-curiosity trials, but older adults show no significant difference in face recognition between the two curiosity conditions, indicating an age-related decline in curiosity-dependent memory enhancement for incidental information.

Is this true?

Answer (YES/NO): NO